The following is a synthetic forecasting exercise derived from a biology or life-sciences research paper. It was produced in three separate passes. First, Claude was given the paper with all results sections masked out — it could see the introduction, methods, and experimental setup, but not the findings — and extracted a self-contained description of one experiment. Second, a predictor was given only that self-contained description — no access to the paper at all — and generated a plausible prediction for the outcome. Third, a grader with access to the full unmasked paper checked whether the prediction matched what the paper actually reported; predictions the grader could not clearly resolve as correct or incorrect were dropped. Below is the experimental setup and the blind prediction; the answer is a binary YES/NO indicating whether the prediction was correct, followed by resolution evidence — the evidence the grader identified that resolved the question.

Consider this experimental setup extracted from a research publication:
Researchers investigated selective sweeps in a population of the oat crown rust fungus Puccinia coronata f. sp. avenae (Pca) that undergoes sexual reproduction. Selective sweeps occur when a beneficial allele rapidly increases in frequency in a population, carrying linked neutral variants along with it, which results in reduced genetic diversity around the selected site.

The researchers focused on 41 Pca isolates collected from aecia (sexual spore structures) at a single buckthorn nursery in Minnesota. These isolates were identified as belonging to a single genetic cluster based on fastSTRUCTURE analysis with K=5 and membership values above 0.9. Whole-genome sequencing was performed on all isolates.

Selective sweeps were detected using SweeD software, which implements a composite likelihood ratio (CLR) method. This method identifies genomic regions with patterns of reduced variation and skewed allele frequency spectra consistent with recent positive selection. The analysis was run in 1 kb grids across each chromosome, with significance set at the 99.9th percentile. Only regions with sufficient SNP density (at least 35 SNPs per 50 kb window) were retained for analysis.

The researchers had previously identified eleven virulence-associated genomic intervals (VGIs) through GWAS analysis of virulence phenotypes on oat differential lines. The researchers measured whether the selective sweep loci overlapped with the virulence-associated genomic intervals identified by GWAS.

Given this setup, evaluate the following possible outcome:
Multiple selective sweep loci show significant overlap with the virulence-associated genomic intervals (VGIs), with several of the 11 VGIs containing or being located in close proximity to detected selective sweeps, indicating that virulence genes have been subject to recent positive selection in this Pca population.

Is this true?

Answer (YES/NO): NO